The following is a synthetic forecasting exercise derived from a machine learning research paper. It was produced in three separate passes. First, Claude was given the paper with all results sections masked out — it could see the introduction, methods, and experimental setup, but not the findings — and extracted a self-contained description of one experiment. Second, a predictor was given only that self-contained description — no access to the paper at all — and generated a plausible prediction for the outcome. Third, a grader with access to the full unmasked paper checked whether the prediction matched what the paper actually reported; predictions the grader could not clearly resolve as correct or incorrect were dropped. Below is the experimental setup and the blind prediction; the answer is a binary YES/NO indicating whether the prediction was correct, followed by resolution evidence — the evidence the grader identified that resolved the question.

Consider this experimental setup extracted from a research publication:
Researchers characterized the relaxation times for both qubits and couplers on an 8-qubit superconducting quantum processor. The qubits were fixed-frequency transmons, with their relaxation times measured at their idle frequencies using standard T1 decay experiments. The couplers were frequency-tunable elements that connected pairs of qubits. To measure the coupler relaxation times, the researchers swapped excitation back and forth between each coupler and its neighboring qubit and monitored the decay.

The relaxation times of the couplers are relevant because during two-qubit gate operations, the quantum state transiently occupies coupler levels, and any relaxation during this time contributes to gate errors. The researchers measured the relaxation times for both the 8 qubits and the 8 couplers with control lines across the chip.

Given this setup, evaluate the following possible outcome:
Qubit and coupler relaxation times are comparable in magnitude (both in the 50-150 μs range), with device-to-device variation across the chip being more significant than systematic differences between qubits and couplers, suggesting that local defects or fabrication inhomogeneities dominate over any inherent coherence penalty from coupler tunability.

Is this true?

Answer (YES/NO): NO